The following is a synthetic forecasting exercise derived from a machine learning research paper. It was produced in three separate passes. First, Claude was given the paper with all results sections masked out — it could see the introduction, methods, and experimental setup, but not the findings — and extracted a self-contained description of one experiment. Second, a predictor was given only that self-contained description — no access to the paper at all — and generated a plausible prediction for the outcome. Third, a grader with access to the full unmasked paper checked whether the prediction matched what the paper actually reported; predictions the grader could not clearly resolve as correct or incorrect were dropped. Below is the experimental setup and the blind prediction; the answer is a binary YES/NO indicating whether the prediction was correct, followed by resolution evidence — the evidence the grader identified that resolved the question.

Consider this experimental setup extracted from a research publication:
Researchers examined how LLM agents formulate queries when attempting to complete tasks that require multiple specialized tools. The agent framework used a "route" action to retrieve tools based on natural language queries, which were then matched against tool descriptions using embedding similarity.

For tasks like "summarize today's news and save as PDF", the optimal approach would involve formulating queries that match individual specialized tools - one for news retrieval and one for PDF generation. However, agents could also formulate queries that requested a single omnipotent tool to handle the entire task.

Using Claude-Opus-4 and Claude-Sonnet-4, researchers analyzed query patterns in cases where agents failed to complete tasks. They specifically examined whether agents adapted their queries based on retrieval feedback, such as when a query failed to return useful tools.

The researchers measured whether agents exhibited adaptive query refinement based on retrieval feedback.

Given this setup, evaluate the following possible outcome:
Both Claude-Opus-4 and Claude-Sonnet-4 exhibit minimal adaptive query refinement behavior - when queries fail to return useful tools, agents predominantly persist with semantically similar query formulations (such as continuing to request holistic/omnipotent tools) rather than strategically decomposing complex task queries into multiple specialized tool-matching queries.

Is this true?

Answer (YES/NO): YES